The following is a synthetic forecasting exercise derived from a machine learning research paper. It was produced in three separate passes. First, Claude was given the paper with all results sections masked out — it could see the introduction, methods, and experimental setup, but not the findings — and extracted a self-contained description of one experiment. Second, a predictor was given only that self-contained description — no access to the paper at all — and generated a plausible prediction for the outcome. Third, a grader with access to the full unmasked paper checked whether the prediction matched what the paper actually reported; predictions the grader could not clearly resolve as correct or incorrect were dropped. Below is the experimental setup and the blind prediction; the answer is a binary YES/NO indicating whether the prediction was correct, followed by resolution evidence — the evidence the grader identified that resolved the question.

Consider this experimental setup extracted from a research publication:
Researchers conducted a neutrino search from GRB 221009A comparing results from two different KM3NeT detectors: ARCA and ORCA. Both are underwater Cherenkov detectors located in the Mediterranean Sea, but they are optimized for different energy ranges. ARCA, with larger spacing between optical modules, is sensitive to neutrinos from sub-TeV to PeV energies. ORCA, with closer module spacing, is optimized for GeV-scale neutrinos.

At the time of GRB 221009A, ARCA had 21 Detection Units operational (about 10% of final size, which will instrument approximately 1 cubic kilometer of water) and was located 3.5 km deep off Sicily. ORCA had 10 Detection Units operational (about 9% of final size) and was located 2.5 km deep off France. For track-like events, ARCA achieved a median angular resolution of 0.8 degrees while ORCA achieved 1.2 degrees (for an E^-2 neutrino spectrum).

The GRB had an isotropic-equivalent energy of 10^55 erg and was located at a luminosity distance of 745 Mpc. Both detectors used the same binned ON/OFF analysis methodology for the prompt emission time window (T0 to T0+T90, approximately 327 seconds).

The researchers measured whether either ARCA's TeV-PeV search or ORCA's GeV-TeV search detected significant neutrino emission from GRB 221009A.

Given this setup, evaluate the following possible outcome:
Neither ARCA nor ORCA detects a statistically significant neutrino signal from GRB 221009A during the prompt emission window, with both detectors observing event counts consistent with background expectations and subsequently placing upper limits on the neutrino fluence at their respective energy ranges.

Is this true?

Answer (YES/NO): YES